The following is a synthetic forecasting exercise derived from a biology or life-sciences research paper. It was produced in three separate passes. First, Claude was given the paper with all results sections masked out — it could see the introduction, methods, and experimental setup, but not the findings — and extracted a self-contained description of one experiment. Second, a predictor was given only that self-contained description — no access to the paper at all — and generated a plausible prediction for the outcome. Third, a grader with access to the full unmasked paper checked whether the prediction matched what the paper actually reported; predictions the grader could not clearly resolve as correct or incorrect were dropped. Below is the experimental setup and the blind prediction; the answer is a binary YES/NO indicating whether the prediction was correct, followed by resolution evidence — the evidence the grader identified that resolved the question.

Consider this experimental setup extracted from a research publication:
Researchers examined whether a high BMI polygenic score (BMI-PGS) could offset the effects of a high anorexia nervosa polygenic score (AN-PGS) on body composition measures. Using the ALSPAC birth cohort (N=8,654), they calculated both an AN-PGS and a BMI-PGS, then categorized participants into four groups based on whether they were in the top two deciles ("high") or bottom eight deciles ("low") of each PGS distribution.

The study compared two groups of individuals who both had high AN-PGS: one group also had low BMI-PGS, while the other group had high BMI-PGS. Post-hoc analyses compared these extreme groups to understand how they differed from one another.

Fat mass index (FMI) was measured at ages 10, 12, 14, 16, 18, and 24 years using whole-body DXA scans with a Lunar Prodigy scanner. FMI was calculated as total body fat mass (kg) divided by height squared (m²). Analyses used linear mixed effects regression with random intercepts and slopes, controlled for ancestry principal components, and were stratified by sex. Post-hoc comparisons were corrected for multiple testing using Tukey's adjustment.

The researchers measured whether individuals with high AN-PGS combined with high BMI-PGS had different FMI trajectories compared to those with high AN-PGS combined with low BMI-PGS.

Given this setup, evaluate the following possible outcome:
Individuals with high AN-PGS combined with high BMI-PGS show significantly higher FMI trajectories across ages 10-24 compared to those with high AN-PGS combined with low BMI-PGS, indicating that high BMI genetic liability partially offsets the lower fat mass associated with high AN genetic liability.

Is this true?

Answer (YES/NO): YES